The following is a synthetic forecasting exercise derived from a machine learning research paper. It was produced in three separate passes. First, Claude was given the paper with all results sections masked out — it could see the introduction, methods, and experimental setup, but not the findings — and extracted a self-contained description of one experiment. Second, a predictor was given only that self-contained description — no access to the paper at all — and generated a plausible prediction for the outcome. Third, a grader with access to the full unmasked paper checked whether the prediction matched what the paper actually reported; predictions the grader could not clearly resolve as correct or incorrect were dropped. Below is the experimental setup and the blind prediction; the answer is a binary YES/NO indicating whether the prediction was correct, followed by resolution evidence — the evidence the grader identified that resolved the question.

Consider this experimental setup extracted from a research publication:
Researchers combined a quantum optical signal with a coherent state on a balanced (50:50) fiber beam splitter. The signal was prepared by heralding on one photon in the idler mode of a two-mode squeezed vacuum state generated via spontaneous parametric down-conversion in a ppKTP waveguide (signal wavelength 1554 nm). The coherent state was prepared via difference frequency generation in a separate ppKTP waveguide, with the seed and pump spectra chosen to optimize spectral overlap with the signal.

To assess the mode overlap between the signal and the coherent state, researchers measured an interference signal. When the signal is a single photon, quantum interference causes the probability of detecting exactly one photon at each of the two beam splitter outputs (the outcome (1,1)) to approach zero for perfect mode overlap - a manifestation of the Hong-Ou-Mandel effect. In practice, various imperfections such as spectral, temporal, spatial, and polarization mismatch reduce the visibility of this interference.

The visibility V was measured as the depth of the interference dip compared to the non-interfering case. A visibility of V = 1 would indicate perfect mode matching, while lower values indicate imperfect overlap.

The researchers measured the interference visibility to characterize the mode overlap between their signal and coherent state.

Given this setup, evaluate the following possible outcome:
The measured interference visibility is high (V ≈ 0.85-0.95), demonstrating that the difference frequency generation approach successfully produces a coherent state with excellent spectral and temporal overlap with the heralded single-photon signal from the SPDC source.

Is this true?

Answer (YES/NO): NO